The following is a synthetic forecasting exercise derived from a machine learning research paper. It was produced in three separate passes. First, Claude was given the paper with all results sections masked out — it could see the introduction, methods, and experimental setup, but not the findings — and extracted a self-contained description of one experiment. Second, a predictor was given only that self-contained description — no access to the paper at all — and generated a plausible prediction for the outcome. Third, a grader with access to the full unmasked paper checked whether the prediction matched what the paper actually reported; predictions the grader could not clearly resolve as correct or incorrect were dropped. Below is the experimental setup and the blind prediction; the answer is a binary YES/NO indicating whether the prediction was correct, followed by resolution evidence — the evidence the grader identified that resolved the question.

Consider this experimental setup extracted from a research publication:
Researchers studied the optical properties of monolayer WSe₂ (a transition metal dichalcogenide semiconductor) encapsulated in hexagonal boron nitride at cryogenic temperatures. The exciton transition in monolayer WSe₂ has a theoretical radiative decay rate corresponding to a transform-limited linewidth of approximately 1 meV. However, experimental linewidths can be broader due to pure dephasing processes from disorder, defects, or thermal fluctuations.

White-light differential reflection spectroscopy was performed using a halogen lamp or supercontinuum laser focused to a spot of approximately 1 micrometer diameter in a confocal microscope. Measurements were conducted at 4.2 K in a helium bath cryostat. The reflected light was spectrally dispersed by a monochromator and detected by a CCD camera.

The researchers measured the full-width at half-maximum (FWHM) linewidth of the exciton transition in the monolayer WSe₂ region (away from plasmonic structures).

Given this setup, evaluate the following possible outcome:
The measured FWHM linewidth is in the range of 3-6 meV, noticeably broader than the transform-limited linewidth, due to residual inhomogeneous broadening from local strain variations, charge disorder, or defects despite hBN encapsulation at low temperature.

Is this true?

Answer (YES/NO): NO